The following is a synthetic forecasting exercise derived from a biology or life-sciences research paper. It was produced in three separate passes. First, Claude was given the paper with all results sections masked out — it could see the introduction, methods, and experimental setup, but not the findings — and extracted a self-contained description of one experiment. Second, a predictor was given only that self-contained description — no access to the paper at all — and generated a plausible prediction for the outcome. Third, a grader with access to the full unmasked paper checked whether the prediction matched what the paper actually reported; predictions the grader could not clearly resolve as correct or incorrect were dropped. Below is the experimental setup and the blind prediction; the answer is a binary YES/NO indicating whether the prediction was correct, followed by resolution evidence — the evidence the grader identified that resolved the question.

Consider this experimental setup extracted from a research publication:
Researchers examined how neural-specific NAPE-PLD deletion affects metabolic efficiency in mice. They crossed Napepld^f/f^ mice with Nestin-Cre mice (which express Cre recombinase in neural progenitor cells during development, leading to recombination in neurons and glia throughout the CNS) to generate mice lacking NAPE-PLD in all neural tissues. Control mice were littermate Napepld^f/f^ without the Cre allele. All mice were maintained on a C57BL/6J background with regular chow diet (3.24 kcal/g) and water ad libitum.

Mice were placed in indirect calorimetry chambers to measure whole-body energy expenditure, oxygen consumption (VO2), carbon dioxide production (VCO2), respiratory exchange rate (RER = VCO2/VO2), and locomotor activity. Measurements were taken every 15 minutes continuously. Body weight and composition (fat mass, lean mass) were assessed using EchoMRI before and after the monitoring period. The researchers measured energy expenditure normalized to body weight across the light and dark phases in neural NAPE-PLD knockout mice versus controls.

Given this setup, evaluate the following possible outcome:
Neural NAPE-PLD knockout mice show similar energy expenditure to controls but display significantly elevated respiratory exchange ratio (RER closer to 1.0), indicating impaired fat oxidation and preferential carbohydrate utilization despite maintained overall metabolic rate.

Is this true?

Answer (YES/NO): NO